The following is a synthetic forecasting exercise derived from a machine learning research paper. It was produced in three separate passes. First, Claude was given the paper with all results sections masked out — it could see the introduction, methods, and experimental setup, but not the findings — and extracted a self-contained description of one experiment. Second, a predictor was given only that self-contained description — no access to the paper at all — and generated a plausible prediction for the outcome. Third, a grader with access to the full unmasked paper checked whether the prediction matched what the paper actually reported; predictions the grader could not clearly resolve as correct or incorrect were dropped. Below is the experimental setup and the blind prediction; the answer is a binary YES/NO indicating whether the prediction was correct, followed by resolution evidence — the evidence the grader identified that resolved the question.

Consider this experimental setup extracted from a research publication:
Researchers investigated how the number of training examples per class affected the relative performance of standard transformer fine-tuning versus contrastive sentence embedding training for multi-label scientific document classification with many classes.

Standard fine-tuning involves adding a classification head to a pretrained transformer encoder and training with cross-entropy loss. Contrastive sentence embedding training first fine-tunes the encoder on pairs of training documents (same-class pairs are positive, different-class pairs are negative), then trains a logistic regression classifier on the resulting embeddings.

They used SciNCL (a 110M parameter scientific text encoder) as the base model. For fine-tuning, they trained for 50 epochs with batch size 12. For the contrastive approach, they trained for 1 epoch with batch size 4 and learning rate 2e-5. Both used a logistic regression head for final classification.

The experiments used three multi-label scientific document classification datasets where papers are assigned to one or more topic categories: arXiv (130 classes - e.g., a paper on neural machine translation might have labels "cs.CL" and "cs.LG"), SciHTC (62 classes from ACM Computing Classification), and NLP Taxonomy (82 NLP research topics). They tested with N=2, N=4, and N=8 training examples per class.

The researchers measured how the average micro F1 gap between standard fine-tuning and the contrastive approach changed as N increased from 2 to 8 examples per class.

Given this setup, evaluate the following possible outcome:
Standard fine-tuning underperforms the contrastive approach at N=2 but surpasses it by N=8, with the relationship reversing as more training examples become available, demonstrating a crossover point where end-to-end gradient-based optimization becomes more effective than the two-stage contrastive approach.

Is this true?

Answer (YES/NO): NO